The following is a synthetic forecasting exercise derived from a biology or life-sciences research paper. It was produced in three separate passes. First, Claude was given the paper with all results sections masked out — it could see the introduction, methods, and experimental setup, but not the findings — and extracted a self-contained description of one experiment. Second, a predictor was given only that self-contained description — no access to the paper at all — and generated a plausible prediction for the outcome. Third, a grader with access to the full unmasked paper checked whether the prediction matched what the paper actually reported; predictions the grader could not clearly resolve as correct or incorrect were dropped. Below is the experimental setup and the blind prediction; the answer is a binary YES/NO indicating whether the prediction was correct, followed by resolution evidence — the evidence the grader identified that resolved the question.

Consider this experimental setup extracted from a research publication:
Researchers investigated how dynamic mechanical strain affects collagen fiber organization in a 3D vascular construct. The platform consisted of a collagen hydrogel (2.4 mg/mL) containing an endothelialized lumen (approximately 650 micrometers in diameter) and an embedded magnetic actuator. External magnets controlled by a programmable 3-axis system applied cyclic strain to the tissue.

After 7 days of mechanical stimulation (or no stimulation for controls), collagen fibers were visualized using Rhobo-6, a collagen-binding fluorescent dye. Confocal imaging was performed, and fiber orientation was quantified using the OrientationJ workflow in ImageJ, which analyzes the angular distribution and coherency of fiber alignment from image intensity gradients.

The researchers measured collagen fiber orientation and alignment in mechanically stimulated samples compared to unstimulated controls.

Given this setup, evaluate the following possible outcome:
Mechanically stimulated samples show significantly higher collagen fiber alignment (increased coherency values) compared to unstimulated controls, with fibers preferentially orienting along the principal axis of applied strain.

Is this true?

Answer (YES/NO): NO